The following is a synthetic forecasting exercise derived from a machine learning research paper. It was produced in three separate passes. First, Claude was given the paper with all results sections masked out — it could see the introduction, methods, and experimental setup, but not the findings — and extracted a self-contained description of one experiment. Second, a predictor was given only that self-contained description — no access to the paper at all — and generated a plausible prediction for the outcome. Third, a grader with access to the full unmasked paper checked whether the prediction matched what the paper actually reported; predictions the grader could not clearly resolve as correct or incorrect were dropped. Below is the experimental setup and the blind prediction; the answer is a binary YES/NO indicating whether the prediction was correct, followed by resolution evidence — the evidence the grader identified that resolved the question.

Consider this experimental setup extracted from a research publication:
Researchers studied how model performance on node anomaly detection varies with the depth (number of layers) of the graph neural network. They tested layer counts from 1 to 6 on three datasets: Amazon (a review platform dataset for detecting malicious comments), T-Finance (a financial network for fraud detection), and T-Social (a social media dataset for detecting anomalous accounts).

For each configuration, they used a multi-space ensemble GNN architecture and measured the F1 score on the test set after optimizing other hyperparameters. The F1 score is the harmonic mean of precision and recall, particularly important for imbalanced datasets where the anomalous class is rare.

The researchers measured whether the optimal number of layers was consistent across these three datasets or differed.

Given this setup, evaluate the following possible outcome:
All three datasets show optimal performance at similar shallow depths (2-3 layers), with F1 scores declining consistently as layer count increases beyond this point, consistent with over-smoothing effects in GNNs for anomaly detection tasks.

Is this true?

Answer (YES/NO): NO